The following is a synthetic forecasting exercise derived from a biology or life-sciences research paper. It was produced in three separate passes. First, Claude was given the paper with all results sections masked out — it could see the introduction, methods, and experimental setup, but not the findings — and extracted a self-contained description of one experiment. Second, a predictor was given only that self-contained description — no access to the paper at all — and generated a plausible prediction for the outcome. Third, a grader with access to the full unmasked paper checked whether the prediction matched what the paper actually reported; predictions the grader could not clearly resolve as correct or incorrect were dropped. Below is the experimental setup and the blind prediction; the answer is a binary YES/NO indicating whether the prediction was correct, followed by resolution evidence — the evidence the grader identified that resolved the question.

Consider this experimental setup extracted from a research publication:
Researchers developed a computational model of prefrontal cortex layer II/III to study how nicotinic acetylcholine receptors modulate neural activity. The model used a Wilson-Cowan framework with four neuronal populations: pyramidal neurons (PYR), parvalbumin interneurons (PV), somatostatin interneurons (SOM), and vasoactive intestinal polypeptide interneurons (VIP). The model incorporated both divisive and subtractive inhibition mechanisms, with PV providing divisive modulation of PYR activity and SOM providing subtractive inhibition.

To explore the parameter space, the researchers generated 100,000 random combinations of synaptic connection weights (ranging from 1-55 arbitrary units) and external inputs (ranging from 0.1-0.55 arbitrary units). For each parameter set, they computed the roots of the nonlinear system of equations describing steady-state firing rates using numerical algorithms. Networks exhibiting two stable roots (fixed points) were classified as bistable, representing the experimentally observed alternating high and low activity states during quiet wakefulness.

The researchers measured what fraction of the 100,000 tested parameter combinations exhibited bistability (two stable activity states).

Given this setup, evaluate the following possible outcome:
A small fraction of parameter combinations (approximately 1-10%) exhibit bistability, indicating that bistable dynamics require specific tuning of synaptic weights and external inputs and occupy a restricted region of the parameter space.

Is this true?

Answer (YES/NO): YES